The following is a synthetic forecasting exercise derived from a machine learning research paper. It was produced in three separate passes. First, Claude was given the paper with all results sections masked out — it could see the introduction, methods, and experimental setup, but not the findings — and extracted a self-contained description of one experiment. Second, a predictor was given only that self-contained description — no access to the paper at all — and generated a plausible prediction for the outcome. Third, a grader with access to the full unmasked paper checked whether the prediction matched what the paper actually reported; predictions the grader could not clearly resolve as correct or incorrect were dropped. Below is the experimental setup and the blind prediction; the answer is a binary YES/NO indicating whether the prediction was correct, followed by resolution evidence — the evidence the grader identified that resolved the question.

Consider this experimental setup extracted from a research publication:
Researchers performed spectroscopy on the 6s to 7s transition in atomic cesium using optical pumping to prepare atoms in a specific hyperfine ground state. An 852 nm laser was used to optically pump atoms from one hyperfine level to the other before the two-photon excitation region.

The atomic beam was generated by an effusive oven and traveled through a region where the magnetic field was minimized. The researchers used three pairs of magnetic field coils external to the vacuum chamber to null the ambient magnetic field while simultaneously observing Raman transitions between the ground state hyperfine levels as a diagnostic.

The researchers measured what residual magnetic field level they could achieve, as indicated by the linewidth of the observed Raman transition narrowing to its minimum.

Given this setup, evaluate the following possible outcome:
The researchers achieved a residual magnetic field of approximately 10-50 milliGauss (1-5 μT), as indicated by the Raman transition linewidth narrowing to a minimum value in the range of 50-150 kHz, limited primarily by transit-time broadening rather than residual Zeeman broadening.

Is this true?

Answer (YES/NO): NO